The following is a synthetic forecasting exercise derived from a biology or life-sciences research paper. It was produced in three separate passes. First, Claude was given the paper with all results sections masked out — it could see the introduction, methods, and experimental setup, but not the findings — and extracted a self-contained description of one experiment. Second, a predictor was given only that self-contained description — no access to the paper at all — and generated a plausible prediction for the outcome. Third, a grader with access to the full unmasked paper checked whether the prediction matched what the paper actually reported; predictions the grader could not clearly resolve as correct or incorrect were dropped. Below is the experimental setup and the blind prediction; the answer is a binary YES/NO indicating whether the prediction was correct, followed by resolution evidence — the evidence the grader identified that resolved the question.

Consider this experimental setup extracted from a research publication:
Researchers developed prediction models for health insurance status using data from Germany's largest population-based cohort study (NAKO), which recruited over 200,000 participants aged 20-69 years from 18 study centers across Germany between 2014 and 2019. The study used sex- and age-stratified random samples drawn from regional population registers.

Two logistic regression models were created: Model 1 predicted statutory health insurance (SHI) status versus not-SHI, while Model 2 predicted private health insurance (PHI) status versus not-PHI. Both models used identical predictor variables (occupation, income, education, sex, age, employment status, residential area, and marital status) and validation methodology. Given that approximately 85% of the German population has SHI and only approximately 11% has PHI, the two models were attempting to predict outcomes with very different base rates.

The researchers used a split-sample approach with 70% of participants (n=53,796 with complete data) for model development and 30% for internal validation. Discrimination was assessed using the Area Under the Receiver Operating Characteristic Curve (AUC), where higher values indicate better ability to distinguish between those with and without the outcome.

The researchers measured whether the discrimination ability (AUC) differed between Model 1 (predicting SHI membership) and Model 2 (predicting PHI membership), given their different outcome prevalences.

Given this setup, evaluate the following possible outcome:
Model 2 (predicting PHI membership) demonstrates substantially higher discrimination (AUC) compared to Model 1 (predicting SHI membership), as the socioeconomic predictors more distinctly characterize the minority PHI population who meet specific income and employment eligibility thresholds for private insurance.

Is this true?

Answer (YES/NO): NO